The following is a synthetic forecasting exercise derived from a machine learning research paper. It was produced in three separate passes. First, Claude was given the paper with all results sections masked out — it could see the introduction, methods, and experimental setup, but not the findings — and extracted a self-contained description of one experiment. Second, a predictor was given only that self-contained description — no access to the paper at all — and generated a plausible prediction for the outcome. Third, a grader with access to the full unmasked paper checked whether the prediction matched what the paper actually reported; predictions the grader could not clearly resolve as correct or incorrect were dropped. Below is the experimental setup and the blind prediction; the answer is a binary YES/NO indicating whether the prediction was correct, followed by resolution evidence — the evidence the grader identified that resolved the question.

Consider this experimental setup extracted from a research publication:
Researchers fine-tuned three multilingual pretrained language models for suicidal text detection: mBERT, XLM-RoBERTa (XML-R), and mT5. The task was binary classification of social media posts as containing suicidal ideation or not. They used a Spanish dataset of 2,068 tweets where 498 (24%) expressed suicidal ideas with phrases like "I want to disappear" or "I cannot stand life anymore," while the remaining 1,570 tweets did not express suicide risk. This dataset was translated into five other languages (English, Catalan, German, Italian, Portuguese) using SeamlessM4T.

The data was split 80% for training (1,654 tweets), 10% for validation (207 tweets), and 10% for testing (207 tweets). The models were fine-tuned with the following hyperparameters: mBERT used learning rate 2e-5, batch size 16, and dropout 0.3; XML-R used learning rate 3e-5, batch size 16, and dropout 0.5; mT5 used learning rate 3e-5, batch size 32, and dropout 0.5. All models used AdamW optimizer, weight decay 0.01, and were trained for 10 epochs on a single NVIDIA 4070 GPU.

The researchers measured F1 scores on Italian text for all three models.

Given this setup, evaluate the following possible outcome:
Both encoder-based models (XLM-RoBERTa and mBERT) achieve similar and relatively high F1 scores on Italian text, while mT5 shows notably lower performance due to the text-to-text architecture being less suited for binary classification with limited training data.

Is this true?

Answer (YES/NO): NO